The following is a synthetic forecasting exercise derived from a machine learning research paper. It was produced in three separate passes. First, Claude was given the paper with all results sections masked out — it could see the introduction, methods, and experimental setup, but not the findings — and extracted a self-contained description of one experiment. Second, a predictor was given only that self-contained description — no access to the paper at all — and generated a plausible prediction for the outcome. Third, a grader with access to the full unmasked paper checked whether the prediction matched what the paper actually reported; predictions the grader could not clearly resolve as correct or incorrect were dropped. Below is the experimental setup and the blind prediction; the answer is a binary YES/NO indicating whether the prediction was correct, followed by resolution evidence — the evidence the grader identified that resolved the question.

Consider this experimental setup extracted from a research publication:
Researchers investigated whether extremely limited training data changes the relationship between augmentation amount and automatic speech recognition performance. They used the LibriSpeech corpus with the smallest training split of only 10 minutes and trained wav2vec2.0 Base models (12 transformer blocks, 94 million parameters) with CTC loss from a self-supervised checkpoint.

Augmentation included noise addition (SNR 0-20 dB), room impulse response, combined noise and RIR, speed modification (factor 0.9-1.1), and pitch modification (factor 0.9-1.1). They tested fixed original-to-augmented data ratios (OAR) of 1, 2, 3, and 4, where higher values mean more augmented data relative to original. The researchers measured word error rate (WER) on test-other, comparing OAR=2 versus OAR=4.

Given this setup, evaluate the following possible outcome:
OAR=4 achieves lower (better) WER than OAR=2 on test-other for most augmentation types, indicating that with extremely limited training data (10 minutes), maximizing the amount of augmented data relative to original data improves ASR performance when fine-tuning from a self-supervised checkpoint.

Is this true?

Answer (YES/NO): NO